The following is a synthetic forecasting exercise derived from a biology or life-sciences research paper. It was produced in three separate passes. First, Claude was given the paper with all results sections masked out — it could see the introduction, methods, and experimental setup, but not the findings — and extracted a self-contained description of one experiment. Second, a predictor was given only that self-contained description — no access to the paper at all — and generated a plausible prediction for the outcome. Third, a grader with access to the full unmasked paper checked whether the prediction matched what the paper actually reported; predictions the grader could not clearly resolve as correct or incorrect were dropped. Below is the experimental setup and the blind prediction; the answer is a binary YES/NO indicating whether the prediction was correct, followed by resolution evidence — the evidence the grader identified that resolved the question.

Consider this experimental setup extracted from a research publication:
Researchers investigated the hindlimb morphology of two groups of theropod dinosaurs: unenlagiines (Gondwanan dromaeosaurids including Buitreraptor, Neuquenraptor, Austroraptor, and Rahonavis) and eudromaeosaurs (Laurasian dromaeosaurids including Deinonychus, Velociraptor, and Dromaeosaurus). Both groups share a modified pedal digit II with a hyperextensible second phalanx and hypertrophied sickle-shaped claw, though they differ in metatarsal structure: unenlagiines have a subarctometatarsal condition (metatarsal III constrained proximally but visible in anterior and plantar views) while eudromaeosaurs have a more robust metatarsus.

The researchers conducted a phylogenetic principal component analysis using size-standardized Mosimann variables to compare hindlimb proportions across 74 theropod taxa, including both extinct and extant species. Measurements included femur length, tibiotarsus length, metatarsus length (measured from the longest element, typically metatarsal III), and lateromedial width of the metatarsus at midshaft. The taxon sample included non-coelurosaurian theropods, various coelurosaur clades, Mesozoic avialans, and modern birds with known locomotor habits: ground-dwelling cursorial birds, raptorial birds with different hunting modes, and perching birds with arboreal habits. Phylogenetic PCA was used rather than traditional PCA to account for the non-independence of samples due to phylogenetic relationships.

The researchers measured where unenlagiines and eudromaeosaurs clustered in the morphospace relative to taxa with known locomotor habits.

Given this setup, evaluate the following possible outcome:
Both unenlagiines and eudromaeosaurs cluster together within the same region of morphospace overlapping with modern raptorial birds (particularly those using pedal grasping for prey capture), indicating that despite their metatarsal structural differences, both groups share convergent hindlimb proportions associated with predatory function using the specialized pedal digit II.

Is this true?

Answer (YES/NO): NO